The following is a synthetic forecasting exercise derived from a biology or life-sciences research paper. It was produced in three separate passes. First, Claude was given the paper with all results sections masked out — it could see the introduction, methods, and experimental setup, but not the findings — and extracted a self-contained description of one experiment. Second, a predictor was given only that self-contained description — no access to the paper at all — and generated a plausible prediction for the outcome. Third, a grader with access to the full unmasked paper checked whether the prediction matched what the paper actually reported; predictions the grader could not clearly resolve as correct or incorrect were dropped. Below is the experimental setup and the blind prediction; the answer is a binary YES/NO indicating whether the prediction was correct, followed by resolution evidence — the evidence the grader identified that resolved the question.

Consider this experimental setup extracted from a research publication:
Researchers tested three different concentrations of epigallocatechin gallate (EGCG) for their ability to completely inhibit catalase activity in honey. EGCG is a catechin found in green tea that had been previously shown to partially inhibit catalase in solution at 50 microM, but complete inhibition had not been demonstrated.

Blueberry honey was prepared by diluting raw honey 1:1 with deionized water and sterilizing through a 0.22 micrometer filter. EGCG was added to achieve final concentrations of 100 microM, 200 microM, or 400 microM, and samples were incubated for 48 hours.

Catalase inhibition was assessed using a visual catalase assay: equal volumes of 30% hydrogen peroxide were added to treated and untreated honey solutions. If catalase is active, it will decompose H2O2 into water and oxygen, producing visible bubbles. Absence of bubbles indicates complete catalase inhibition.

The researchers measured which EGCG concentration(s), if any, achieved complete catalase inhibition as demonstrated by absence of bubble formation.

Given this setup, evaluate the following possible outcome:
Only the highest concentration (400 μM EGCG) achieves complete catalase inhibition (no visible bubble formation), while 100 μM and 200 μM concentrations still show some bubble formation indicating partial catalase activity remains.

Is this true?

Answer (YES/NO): YES